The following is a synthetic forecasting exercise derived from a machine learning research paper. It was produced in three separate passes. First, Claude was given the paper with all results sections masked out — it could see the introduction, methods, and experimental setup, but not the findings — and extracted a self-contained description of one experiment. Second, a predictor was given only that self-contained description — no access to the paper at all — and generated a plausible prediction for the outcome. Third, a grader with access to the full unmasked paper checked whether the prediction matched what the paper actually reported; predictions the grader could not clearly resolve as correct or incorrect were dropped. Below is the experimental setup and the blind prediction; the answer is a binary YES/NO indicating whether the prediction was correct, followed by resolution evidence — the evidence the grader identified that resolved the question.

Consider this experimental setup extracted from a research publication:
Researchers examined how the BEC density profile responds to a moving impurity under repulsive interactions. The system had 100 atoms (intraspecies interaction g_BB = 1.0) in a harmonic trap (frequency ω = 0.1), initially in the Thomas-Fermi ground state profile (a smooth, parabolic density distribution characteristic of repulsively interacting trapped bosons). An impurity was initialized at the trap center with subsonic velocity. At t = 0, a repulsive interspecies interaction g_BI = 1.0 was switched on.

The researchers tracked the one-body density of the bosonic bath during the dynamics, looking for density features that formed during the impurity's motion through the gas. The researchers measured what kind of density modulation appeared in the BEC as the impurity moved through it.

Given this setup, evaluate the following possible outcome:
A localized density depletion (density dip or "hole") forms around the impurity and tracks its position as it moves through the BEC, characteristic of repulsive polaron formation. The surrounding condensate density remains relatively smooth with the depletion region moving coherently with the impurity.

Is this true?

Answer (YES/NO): NO